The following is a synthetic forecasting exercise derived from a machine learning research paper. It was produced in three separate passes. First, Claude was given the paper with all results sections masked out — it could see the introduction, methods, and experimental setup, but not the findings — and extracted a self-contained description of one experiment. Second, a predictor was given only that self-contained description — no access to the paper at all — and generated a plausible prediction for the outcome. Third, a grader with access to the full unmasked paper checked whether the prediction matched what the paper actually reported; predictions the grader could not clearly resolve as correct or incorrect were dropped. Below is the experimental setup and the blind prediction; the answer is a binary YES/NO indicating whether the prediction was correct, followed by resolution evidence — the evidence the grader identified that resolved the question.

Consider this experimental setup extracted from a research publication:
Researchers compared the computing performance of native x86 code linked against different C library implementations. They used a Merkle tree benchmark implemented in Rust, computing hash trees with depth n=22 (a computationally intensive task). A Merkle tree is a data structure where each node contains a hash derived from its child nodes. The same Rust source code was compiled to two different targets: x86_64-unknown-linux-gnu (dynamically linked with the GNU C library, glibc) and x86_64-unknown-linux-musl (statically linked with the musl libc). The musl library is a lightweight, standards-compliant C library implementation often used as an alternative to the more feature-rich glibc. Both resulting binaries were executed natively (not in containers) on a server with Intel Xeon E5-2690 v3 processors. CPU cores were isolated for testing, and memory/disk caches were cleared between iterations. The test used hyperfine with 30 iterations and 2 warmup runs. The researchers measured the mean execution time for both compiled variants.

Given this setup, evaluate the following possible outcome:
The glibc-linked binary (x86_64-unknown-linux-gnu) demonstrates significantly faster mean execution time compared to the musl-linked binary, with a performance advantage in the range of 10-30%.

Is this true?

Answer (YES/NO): NO